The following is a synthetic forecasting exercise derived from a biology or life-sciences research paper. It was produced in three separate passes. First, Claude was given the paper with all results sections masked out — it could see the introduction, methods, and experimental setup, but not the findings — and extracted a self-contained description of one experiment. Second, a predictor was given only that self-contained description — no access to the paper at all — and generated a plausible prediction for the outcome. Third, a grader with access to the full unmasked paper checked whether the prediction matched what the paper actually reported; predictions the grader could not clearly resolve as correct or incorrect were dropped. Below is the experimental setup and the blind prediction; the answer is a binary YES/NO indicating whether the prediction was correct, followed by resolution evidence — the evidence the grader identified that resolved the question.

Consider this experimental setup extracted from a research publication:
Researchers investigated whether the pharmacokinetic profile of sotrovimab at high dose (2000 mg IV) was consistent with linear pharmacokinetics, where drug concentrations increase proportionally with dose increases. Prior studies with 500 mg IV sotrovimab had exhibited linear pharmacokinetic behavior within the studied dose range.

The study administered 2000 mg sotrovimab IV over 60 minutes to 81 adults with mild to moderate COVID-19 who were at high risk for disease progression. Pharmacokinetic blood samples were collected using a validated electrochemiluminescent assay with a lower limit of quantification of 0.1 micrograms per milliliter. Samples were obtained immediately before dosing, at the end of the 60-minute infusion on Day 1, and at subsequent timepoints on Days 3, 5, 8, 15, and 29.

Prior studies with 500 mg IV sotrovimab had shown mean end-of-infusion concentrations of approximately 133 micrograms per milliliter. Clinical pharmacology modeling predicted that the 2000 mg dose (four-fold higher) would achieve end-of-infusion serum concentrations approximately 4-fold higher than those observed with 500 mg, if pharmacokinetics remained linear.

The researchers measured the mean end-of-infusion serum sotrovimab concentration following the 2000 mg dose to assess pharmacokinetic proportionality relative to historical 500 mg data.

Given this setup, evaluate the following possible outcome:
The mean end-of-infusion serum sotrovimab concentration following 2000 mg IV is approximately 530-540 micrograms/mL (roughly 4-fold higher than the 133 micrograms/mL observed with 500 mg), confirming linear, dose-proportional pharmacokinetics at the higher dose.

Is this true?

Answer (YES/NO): NO